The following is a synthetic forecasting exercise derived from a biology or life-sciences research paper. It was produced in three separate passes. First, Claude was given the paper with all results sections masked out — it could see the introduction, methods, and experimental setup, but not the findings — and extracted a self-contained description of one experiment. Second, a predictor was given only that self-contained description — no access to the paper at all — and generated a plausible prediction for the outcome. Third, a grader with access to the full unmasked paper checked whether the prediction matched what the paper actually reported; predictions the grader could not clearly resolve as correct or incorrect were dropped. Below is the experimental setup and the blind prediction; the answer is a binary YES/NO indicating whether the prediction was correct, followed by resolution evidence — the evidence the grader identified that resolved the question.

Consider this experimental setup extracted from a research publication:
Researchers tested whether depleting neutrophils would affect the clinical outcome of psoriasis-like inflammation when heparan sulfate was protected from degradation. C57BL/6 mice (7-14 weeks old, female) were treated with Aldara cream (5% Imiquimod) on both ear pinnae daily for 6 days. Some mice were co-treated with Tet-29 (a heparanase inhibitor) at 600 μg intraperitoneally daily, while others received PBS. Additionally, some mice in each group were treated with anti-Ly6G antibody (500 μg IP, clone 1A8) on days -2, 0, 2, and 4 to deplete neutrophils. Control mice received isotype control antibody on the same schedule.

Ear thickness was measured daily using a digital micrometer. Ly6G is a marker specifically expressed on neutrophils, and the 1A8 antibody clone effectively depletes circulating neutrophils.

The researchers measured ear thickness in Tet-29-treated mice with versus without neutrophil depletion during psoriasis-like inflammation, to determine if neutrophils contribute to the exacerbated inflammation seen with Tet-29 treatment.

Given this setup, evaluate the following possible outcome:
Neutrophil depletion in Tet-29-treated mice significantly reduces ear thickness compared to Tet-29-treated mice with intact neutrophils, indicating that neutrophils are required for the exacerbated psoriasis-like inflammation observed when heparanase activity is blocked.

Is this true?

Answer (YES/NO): NO